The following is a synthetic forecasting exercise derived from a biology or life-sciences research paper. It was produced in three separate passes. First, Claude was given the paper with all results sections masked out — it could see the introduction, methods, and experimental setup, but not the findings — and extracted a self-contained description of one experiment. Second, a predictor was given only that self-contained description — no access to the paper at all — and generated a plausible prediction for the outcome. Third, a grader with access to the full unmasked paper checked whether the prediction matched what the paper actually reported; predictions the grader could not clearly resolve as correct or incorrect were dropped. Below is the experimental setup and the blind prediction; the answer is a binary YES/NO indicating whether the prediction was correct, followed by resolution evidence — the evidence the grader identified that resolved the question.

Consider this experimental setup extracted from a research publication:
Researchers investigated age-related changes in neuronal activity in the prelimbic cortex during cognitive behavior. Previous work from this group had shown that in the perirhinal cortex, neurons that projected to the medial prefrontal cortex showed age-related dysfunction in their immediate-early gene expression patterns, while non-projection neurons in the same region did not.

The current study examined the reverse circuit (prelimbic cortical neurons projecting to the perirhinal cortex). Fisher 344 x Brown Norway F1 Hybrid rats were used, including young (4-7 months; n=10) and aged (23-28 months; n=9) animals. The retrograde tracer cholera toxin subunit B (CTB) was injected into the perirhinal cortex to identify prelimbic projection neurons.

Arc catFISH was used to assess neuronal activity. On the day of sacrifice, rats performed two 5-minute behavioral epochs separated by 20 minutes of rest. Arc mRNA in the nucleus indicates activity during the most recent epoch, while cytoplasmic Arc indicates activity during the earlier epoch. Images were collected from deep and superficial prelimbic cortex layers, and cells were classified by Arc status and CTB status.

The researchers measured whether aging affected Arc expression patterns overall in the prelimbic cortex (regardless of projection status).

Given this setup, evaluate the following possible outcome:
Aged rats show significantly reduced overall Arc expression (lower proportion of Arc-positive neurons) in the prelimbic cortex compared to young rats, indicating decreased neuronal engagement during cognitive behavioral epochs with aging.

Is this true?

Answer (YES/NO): YES